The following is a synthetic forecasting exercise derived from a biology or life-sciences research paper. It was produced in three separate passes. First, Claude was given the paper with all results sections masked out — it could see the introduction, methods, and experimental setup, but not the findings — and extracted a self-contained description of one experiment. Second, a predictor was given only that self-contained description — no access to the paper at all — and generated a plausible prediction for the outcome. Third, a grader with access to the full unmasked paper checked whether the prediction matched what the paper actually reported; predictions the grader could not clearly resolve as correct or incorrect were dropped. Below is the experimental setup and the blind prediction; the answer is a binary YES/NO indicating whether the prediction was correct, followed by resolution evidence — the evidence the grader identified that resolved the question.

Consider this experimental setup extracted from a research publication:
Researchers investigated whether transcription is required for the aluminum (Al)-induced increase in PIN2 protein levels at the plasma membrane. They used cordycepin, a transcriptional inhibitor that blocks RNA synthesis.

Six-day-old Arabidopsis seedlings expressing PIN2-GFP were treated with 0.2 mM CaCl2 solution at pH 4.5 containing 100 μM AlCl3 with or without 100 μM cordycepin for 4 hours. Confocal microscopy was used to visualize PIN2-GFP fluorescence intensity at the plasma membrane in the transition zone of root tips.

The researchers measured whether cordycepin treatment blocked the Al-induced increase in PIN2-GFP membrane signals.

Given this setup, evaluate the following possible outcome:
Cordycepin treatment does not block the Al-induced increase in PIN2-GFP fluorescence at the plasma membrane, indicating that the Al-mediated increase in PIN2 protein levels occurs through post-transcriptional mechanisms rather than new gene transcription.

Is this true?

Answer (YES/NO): NO